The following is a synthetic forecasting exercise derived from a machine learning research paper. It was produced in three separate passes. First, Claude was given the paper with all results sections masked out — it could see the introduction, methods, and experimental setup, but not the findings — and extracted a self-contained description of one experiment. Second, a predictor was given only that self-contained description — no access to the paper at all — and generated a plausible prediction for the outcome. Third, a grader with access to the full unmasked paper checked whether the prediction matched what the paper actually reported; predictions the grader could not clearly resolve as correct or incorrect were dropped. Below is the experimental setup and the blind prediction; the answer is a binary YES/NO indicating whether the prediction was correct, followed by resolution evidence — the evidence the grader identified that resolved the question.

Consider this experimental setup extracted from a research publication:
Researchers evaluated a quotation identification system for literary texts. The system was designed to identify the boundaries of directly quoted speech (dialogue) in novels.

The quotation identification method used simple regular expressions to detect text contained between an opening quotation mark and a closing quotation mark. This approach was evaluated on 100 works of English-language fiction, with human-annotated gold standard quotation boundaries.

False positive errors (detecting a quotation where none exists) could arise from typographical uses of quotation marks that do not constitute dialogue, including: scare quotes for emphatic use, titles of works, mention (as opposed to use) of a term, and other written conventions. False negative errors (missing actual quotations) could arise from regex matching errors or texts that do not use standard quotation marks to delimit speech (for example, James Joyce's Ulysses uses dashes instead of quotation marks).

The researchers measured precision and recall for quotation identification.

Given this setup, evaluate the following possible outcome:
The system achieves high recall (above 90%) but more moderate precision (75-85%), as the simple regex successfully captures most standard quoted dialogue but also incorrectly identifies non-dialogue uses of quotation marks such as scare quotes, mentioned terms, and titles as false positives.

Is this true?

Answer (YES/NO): NO